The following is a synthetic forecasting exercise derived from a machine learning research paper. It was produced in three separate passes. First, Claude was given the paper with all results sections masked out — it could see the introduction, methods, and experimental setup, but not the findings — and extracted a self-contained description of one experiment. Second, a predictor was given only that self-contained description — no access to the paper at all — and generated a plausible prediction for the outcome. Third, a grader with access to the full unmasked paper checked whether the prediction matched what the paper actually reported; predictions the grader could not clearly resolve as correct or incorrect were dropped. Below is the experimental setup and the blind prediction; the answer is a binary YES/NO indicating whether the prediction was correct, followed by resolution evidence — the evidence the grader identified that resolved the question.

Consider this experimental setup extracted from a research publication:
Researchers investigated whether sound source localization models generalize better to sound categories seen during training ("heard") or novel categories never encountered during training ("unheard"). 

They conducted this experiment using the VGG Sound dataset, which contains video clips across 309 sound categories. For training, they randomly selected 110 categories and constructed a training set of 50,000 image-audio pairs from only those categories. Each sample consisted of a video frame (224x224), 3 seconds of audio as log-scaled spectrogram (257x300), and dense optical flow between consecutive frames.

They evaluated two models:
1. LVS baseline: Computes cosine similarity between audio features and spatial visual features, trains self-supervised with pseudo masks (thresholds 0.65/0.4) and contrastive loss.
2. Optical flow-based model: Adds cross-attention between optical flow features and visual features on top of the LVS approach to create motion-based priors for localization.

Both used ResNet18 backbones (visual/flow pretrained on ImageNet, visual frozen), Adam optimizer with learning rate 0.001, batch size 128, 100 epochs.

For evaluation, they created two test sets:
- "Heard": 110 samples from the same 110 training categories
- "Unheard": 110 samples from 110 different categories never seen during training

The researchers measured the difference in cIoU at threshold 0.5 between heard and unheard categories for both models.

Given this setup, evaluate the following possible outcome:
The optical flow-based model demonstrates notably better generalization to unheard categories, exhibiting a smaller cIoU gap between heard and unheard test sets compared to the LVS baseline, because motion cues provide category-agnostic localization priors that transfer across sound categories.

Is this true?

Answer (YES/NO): NO